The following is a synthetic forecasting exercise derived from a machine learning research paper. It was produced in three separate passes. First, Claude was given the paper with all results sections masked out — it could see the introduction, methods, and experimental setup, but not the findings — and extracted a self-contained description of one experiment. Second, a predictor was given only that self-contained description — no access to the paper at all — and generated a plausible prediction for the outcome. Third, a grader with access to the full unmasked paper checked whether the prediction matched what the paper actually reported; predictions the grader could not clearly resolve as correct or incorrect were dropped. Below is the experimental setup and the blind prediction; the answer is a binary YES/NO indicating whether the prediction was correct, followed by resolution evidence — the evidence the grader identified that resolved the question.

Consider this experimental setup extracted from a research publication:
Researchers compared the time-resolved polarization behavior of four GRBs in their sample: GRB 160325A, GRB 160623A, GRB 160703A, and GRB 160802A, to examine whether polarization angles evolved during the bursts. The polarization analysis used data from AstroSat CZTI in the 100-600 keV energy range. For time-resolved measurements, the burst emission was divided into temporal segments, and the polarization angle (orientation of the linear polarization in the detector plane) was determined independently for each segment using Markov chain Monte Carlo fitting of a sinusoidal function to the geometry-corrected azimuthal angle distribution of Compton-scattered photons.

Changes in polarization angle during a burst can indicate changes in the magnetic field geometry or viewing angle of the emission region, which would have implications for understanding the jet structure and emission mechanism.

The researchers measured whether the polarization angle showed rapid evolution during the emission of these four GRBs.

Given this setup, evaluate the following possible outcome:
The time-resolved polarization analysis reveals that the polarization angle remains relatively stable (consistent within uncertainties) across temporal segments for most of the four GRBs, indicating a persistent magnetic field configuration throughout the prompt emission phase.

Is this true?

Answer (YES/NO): YES